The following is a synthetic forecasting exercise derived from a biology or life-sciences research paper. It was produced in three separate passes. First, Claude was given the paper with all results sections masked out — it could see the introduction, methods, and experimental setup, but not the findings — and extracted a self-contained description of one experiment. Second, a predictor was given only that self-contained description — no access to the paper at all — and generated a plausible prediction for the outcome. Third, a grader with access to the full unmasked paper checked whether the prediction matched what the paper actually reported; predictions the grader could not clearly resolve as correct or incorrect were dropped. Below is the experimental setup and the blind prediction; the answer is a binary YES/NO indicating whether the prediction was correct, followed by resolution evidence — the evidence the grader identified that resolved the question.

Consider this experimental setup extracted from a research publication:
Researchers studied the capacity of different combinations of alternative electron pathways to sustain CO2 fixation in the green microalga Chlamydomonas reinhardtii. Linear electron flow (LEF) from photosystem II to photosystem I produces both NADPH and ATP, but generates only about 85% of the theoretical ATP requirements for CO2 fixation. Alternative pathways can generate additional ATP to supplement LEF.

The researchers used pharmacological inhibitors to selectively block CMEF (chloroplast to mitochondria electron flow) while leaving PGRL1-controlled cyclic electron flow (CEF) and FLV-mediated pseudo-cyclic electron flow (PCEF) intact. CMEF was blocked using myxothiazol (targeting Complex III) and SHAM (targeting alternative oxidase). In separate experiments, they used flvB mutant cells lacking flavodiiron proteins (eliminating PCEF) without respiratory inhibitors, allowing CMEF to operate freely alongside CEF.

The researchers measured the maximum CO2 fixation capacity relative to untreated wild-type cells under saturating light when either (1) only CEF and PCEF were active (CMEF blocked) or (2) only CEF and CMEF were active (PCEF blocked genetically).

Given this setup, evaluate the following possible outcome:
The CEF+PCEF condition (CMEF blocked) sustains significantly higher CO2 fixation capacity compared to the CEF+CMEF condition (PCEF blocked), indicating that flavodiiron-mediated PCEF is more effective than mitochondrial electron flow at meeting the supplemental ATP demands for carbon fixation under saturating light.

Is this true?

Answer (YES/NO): NO